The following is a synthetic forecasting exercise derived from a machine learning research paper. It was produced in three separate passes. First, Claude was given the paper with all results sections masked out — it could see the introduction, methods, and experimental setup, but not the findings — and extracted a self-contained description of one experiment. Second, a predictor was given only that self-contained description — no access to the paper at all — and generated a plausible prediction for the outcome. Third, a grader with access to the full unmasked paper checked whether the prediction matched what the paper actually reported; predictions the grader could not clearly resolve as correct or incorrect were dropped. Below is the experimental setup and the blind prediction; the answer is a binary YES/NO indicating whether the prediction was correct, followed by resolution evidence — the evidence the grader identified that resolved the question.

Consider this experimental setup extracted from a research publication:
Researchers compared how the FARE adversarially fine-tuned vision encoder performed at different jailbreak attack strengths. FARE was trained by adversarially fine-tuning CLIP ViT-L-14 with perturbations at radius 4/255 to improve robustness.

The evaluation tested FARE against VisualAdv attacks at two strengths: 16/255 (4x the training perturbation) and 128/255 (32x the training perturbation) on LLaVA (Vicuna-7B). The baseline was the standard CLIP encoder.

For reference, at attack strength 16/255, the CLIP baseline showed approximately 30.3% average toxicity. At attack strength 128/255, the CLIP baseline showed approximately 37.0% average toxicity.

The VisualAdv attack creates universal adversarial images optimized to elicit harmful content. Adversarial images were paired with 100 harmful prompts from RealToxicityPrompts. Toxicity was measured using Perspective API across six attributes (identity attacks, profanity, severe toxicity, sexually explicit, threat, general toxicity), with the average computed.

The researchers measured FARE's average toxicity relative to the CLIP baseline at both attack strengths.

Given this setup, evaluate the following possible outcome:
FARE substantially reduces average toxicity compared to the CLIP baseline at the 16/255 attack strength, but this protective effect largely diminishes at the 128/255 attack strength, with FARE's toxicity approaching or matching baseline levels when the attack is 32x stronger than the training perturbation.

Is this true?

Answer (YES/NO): NO